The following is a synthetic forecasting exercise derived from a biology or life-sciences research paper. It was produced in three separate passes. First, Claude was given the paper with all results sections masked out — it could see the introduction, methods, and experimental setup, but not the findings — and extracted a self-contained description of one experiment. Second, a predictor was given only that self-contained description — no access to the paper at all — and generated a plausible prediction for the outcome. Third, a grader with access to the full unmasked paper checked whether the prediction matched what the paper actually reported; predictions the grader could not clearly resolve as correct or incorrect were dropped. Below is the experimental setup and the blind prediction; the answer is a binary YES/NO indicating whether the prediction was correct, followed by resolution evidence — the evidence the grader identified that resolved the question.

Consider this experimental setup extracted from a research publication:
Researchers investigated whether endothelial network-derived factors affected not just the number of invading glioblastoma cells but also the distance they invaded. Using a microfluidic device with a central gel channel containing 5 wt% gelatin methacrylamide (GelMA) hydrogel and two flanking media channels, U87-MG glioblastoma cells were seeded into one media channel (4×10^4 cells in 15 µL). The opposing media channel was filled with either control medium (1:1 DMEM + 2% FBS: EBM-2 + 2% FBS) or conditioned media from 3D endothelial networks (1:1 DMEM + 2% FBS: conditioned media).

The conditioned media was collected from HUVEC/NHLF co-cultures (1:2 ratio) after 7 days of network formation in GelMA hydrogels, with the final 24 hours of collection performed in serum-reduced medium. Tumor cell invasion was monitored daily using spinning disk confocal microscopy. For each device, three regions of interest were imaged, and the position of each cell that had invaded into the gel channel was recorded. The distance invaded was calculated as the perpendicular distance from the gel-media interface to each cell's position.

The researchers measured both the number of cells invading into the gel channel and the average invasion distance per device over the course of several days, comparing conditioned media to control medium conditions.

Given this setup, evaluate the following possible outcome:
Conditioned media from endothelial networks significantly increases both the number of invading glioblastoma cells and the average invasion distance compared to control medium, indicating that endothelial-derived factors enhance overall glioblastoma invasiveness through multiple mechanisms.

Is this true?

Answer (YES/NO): YES